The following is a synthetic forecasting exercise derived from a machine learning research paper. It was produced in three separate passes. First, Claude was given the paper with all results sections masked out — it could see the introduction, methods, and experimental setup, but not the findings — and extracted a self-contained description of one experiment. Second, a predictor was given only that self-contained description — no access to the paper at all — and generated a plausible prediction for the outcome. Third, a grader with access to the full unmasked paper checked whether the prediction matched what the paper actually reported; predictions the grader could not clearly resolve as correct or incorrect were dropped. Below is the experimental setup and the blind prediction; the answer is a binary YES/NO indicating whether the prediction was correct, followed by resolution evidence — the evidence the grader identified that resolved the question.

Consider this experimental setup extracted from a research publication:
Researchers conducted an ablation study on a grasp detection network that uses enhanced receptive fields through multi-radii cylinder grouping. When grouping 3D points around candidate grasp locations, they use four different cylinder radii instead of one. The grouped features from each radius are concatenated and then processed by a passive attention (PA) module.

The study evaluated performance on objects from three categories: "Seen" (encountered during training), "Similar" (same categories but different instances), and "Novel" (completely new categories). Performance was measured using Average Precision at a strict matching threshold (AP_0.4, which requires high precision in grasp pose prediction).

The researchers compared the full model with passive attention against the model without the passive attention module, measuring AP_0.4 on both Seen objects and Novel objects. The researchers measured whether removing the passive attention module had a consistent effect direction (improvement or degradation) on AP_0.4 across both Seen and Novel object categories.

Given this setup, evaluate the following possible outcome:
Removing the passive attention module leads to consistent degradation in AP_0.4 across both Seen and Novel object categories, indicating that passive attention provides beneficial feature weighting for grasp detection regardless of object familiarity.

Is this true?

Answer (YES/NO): NO